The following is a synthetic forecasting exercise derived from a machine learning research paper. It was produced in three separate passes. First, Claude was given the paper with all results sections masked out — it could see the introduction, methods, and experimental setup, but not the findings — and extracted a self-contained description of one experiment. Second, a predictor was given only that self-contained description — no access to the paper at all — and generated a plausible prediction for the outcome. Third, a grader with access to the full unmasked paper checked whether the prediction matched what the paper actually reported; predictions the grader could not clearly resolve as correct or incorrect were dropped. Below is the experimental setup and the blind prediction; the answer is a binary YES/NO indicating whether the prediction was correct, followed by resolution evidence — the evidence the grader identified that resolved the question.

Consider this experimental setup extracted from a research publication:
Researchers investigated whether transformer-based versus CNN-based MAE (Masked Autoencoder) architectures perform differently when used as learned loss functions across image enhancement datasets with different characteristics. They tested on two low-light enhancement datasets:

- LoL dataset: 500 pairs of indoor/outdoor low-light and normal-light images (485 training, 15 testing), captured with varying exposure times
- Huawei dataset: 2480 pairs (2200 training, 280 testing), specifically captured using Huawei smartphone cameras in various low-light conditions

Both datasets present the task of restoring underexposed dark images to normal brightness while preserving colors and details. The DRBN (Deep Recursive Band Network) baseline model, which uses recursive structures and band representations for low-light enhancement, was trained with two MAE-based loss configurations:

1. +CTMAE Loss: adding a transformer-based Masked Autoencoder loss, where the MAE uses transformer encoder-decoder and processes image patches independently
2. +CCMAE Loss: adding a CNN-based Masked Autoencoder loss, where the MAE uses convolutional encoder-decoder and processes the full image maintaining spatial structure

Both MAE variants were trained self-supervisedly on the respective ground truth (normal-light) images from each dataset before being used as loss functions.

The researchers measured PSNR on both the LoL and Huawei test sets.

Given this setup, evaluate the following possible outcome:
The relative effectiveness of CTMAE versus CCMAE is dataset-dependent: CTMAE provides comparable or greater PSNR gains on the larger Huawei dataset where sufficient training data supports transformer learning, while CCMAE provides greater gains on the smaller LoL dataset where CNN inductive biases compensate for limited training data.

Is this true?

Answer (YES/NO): NO